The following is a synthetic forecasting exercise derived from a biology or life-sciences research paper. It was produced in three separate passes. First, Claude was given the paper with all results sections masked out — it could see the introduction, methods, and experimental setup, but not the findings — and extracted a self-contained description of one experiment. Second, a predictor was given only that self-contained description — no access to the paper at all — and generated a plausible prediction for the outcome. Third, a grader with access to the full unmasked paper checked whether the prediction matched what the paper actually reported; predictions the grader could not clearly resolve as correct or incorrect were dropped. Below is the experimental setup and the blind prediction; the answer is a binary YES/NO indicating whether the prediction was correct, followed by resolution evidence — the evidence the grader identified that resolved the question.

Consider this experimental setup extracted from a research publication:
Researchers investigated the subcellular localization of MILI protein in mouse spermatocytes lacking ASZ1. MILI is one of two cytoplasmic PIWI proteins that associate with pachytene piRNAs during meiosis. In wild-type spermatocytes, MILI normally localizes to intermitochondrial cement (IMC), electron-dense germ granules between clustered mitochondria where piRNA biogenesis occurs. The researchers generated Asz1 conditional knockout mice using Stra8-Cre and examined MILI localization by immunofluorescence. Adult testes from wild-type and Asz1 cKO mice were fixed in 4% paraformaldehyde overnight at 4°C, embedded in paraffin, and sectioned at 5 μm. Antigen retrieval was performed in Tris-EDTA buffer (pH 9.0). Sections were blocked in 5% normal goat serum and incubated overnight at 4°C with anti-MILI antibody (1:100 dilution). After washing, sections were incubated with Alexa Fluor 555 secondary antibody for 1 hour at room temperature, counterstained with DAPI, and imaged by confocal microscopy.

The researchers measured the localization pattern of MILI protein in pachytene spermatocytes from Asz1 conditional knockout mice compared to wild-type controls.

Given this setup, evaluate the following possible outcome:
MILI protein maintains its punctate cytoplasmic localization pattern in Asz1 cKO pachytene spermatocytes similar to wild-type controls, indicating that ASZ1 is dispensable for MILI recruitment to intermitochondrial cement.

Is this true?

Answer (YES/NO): NO